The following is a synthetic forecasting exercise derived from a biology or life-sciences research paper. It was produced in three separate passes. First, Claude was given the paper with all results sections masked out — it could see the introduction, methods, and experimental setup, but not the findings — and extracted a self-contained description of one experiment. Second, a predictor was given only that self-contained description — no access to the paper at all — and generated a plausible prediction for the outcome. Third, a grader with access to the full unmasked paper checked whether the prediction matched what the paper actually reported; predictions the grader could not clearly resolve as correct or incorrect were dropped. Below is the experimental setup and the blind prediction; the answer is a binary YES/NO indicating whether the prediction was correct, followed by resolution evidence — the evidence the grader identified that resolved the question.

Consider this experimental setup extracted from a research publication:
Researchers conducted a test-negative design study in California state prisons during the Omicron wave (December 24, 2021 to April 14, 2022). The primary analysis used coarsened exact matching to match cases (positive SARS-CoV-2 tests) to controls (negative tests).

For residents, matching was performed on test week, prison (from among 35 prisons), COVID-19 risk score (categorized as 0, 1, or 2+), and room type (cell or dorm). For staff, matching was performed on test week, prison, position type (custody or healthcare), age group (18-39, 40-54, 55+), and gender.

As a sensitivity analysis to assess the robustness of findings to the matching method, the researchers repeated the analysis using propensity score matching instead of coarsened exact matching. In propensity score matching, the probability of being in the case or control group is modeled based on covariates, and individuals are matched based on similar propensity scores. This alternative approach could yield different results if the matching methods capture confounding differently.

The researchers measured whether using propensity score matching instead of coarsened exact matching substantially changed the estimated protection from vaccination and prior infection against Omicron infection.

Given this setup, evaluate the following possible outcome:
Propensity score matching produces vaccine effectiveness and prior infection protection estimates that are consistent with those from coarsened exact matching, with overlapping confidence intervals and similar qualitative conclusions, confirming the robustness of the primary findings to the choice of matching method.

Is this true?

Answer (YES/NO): YES